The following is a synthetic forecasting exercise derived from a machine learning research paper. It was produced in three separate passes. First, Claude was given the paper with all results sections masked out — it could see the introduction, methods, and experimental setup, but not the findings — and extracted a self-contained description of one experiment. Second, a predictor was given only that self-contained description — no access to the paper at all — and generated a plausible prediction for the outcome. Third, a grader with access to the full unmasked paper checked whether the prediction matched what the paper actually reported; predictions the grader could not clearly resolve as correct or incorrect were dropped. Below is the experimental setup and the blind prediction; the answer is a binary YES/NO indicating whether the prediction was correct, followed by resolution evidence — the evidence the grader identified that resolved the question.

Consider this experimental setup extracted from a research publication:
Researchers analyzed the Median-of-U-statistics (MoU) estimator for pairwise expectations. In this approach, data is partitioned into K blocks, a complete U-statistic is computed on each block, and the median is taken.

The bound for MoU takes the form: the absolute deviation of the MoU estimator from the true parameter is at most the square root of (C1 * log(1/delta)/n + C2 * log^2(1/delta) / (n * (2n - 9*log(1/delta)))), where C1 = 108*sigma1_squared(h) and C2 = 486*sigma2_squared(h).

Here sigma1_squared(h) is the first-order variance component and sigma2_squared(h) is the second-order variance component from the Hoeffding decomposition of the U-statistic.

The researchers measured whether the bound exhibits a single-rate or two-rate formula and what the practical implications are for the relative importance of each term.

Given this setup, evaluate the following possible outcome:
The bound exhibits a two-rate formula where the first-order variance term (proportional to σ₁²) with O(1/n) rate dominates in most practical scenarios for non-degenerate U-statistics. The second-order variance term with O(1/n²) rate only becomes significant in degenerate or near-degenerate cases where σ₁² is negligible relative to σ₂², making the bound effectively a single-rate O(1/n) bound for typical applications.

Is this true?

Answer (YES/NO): YES